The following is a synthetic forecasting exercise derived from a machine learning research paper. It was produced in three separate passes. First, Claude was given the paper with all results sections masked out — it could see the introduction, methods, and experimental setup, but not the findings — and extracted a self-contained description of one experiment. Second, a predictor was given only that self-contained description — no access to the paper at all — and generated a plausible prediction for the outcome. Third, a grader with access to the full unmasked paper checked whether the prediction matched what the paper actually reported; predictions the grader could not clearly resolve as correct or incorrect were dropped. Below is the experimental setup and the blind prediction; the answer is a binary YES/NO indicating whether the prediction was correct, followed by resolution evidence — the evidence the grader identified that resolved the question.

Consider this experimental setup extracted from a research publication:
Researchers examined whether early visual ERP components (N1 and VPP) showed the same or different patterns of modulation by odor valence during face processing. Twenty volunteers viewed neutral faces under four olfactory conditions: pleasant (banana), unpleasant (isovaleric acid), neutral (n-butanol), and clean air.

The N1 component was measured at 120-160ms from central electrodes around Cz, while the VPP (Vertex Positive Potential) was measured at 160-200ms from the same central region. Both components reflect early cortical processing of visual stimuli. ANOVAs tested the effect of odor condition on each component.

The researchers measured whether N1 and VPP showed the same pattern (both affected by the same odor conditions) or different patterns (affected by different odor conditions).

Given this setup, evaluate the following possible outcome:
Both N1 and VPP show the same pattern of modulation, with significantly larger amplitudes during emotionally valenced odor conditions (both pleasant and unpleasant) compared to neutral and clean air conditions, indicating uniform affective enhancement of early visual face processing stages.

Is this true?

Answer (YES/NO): NO